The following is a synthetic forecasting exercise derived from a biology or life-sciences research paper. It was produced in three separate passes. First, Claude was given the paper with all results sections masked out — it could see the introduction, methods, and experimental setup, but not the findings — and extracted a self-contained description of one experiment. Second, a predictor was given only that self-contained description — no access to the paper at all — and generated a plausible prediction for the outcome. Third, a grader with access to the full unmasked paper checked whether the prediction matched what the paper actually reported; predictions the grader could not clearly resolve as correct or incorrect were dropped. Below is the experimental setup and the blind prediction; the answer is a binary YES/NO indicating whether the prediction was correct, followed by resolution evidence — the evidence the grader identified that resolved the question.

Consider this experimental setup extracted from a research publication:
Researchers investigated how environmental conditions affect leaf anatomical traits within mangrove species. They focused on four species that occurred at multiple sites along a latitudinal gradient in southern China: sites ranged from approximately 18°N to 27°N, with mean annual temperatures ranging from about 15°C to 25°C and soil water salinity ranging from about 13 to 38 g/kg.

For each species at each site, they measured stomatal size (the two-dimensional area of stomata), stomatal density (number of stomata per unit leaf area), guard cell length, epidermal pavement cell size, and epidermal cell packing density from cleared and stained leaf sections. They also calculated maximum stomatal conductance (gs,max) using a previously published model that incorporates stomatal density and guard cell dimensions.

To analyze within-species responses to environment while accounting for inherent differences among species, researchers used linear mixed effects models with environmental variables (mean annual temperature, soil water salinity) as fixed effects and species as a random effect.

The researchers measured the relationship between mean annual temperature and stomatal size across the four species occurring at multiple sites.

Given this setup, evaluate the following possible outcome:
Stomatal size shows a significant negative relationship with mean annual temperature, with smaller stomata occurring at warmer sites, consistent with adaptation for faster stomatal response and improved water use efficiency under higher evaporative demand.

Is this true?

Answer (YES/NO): NO